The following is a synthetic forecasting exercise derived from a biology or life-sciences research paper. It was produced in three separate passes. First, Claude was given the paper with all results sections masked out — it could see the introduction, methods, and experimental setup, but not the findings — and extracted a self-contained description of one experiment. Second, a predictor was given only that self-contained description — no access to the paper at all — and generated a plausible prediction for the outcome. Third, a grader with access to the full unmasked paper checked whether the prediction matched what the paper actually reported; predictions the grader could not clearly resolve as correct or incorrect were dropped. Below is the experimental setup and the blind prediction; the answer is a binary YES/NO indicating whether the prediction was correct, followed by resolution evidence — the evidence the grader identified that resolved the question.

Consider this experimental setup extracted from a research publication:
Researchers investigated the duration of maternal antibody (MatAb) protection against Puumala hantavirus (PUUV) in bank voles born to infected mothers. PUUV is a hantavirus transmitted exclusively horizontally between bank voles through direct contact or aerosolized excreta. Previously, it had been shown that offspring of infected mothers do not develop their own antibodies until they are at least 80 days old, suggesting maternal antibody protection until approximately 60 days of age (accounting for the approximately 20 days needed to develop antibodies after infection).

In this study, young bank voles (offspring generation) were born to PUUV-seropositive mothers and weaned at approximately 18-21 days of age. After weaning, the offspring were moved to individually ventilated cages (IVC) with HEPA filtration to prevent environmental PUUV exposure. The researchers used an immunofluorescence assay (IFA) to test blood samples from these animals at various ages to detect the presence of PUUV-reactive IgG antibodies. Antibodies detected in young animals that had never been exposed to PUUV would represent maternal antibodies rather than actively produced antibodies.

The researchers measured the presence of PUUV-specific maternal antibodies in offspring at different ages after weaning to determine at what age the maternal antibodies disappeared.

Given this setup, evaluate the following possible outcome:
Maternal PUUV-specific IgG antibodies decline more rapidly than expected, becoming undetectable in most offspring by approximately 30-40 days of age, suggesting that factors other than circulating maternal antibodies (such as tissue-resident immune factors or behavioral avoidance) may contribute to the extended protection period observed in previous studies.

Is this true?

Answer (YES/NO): NO